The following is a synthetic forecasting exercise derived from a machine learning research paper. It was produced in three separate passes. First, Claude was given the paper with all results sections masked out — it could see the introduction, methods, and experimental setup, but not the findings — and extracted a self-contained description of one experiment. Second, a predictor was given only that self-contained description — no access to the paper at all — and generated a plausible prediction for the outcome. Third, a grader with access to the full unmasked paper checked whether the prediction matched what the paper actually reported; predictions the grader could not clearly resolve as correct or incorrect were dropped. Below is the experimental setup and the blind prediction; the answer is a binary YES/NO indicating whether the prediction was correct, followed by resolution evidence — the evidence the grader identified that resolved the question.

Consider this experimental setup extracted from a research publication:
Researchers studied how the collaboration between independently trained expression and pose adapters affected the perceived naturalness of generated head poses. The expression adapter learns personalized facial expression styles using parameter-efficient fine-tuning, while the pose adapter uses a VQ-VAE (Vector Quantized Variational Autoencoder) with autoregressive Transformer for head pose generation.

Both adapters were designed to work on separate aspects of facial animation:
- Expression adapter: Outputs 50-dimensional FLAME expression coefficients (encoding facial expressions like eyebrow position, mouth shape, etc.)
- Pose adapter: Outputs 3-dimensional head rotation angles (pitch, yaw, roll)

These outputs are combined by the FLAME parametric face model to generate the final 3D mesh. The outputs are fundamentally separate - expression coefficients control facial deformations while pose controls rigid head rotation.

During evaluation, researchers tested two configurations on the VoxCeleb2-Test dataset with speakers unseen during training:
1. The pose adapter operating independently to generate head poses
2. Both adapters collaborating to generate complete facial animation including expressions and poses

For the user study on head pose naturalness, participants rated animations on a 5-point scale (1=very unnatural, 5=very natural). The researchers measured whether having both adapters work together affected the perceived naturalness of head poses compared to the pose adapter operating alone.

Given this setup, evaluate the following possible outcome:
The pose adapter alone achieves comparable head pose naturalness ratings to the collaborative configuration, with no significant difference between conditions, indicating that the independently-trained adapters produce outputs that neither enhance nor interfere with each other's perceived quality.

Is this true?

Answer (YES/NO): NO